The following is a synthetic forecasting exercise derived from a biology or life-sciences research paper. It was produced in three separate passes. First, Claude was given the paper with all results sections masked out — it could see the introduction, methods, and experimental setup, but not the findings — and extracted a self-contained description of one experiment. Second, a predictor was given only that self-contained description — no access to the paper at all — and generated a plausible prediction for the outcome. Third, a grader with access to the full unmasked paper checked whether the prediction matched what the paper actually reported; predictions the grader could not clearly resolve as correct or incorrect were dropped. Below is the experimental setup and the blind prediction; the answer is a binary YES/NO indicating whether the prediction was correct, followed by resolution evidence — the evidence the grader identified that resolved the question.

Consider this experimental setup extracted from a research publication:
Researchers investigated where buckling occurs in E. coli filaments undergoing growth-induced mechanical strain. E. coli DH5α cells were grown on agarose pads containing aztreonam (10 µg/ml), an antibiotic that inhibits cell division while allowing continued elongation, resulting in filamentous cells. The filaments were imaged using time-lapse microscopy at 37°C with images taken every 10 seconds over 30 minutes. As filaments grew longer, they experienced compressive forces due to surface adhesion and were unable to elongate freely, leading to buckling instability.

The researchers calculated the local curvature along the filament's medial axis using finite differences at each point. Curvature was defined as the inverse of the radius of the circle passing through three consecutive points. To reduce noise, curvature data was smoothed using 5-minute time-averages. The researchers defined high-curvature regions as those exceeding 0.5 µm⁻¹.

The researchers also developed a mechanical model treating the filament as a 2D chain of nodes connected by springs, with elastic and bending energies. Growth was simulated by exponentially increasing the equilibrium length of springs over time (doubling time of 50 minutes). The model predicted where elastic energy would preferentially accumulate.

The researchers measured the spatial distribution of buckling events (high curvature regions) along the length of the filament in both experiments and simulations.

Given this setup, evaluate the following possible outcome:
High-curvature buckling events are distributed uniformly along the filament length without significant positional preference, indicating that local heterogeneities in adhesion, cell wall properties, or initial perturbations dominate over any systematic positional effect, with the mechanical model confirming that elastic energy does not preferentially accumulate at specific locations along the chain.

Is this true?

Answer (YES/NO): NO